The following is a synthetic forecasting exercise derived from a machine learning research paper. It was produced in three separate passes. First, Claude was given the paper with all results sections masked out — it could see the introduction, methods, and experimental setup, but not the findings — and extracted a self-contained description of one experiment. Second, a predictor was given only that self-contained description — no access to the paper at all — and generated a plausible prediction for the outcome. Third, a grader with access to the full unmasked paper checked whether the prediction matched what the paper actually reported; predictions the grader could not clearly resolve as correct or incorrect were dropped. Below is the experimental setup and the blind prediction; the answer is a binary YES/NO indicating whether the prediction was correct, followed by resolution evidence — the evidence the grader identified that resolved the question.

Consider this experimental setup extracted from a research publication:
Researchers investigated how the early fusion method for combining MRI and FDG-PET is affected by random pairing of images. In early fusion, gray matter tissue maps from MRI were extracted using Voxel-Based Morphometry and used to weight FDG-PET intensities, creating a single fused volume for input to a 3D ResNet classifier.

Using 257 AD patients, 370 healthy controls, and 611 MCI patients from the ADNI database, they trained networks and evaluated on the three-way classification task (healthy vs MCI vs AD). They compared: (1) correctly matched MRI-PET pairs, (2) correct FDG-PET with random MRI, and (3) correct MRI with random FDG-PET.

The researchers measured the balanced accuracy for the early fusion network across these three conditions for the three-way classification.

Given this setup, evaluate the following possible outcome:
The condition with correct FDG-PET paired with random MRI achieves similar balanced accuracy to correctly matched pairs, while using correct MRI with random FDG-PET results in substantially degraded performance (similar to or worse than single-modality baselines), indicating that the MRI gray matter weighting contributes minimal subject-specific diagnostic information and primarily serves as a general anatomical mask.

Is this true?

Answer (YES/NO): NO